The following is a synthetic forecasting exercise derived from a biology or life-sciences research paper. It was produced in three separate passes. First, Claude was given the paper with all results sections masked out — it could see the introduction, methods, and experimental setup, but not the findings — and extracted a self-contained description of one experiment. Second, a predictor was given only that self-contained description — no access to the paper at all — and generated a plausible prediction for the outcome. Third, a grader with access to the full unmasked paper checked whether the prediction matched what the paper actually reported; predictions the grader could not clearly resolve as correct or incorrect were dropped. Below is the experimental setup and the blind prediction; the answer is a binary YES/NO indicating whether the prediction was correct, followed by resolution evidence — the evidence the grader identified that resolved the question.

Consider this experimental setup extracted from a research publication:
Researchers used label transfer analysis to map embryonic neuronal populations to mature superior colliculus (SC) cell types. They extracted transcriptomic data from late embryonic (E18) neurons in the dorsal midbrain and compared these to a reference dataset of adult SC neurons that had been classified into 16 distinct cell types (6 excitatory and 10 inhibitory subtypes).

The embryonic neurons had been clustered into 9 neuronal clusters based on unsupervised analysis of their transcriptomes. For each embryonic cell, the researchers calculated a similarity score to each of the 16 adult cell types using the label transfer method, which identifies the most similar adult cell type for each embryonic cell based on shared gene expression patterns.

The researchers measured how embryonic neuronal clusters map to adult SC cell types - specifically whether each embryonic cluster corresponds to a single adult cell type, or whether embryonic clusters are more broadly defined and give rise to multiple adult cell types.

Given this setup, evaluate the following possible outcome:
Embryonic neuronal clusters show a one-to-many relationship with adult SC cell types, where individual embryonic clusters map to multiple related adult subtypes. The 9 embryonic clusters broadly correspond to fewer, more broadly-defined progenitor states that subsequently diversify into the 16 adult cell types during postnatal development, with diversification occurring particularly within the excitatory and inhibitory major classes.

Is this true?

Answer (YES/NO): YES